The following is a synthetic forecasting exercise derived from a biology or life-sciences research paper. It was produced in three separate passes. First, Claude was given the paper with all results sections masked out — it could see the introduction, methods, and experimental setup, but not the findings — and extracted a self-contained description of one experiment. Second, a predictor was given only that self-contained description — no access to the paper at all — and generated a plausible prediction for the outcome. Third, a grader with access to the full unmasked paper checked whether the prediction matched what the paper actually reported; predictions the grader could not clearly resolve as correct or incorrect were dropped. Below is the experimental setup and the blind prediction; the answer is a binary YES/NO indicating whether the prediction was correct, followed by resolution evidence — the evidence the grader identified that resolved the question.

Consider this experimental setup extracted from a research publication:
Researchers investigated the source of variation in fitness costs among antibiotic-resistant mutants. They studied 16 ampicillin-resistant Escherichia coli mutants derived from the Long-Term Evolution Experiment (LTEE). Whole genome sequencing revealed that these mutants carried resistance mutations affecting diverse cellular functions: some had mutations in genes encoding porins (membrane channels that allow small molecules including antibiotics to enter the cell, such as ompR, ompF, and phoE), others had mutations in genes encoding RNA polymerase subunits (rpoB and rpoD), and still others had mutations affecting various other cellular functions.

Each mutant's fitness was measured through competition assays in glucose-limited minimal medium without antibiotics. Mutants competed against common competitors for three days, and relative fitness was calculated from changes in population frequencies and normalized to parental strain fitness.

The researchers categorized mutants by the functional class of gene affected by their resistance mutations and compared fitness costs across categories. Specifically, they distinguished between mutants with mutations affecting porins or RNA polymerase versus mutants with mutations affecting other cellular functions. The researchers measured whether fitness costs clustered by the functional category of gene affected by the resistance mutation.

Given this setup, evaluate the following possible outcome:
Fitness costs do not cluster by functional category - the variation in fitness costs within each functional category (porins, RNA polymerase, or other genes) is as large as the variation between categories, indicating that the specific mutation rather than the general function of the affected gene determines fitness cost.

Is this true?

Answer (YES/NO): NO